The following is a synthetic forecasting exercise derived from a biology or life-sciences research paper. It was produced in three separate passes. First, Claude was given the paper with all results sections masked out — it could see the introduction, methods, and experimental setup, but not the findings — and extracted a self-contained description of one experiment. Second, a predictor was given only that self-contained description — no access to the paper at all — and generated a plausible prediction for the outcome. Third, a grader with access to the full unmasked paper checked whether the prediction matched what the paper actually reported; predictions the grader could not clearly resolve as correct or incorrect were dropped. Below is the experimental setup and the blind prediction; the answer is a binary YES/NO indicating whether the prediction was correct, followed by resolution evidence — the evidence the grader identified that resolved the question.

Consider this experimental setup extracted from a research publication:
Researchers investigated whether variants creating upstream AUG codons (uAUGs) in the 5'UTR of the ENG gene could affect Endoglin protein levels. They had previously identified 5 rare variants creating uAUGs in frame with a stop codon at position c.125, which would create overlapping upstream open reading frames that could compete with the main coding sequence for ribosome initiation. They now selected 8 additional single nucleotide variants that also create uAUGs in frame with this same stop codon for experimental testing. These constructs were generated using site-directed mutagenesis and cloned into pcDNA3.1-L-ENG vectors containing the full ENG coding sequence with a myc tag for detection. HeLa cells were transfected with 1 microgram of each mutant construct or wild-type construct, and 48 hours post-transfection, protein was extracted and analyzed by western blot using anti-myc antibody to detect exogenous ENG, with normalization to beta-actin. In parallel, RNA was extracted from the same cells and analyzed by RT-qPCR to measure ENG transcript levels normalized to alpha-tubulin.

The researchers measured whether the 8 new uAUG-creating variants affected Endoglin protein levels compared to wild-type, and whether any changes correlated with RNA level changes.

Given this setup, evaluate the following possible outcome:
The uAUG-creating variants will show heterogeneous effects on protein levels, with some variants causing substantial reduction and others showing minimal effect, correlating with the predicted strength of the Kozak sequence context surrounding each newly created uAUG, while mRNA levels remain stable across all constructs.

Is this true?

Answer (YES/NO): NO